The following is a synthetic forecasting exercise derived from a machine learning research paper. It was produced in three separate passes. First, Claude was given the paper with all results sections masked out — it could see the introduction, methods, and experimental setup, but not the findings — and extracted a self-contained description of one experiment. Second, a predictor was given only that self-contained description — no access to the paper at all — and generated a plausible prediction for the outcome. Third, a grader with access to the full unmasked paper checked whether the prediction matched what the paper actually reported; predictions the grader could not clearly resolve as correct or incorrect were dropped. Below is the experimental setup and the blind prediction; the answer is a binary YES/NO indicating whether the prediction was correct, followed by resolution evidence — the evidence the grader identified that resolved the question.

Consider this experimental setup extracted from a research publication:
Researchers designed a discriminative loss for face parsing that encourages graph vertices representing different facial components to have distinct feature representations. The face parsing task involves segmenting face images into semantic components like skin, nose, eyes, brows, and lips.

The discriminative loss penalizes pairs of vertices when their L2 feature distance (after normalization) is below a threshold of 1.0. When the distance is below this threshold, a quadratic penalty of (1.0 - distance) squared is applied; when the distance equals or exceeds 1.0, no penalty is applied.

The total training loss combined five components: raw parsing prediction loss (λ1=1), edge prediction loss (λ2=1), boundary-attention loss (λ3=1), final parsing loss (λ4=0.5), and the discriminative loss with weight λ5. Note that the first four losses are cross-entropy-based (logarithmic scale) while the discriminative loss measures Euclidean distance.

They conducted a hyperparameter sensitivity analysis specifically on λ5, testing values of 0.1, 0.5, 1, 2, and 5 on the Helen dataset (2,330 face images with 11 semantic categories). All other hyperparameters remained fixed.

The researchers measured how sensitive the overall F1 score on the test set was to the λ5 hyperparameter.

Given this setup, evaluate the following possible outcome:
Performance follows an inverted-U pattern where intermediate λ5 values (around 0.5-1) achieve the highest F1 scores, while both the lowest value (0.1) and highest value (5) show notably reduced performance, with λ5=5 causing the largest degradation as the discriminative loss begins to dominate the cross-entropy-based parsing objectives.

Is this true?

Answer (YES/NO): NO